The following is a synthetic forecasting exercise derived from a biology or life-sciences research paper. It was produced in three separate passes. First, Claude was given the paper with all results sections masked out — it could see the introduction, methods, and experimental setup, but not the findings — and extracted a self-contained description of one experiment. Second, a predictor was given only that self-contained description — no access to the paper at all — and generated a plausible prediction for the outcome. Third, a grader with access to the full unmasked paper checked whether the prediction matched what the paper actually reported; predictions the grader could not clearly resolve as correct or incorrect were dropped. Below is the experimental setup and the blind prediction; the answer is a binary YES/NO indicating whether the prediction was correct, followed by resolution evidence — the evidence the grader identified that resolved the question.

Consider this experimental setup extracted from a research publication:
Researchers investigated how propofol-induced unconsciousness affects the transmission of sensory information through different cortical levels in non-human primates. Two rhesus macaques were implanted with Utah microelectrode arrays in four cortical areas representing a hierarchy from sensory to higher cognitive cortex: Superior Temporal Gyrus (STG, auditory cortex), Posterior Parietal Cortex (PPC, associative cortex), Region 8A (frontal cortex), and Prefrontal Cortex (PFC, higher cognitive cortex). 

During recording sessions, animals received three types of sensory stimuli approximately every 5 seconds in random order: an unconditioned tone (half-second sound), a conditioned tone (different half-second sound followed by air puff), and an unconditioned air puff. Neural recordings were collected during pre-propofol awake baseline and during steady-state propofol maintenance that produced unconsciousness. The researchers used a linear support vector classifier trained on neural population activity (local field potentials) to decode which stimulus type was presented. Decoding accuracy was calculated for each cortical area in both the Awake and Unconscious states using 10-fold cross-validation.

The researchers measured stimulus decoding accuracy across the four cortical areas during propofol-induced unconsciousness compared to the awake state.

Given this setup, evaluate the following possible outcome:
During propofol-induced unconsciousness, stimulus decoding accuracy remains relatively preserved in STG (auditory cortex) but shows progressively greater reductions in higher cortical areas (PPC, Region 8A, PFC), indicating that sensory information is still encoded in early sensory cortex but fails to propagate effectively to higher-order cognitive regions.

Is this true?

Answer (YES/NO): YES